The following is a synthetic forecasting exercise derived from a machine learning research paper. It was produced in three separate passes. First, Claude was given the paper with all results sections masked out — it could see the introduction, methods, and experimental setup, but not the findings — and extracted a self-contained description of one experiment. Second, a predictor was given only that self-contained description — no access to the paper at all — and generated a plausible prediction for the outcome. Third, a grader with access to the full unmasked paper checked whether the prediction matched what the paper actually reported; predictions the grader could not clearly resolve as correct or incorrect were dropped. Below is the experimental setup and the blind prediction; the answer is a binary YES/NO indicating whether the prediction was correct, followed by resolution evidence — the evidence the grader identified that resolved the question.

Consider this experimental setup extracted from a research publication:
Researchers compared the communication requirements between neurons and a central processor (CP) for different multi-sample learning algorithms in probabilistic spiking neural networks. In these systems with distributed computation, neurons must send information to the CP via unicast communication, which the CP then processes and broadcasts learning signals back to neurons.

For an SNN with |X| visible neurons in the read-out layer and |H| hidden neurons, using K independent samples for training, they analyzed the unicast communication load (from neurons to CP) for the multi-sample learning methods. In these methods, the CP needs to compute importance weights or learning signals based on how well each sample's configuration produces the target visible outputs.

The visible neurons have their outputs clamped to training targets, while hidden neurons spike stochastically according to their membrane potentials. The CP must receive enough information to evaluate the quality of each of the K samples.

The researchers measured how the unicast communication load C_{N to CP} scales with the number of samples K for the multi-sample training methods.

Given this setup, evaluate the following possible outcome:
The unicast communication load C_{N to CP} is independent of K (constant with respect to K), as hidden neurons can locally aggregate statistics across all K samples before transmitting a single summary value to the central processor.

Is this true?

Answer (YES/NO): NO